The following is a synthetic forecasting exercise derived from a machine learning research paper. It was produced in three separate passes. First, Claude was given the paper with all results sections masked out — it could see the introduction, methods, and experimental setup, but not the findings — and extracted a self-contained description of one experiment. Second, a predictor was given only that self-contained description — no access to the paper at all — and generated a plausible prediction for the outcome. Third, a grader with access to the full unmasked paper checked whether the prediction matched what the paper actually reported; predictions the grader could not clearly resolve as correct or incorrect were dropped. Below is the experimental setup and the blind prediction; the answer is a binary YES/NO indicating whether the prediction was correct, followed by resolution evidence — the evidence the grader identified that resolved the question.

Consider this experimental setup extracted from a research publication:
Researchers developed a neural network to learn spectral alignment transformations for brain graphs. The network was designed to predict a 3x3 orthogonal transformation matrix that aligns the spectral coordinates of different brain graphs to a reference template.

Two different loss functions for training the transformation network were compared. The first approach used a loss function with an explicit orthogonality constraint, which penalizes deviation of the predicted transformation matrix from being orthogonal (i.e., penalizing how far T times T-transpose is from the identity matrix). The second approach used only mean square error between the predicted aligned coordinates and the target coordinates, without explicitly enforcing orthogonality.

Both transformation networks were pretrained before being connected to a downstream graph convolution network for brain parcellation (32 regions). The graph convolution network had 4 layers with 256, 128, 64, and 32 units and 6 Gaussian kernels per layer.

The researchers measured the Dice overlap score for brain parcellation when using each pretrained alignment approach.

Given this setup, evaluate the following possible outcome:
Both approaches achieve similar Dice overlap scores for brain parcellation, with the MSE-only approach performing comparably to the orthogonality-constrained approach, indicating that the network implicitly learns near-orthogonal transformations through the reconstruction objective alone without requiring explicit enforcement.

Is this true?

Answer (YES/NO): YES